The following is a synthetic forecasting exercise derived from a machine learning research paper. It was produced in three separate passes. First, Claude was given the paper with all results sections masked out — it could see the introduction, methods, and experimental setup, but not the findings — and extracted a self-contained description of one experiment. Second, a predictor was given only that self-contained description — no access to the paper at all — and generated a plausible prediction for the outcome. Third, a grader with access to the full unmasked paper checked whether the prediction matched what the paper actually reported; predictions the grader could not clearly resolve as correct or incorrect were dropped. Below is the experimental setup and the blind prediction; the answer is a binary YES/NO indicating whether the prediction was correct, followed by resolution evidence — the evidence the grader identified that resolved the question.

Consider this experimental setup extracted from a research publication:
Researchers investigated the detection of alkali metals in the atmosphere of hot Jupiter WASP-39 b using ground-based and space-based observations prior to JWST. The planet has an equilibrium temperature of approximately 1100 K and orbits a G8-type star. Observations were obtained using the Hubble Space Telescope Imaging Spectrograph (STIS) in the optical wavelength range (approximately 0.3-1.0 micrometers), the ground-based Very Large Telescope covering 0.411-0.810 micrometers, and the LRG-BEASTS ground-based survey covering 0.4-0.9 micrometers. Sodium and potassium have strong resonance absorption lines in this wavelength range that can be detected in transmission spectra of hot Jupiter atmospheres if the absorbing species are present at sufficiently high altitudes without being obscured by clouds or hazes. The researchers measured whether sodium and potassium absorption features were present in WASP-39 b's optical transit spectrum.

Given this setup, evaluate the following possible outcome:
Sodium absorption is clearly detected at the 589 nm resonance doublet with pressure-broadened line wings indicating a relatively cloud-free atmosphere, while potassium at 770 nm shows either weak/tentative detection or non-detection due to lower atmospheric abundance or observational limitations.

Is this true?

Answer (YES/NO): NO